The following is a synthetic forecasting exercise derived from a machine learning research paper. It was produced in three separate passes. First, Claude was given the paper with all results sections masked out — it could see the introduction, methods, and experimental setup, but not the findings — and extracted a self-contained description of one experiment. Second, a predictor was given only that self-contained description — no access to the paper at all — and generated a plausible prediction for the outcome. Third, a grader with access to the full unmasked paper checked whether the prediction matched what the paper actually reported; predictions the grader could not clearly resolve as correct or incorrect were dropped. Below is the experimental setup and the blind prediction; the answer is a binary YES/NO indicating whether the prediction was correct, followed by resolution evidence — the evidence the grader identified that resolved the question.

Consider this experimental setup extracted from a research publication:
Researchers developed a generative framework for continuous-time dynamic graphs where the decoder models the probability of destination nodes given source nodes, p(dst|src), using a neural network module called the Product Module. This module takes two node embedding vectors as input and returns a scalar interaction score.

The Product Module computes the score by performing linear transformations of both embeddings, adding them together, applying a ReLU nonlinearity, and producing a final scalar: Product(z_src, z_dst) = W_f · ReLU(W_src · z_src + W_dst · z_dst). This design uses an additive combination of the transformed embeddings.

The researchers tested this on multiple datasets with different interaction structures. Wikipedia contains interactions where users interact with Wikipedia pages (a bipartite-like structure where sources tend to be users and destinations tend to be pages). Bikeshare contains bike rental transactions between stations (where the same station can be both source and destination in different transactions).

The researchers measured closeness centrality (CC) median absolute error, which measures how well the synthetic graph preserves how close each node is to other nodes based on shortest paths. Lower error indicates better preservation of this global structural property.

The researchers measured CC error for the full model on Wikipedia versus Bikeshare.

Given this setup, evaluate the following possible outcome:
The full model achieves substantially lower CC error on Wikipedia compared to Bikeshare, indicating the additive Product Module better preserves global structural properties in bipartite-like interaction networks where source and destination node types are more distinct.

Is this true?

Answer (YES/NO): NO